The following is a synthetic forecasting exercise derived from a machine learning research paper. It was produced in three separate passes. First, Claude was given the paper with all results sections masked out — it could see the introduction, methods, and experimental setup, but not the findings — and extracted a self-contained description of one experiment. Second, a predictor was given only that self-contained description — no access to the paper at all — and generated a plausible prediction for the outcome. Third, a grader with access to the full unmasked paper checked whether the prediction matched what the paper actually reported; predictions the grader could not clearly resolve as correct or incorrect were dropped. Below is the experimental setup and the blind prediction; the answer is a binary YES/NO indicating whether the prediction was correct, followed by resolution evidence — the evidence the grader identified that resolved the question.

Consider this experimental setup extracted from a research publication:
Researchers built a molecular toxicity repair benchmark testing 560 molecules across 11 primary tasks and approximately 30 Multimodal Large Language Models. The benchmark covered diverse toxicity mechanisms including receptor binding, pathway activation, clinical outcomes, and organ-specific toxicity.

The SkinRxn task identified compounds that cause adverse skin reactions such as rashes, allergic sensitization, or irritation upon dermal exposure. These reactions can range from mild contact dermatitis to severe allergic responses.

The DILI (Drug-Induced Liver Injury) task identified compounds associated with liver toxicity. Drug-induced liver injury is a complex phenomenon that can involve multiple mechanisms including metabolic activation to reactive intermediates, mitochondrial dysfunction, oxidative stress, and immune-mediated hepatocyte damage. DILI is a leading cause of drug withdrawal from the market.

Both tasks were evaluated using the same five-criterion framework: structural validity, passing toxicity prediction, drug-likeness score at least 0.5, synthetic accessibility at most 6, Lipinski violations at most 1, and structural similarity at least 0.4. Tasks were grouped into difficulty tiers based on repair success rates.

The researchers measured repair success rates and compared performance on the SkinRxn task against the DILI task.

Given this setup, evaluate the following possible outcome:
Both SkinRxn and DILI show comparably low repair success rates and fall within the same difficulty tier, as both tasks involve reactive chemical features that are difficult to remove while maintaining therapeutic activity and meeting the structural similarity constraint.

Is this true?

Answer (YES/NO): YES